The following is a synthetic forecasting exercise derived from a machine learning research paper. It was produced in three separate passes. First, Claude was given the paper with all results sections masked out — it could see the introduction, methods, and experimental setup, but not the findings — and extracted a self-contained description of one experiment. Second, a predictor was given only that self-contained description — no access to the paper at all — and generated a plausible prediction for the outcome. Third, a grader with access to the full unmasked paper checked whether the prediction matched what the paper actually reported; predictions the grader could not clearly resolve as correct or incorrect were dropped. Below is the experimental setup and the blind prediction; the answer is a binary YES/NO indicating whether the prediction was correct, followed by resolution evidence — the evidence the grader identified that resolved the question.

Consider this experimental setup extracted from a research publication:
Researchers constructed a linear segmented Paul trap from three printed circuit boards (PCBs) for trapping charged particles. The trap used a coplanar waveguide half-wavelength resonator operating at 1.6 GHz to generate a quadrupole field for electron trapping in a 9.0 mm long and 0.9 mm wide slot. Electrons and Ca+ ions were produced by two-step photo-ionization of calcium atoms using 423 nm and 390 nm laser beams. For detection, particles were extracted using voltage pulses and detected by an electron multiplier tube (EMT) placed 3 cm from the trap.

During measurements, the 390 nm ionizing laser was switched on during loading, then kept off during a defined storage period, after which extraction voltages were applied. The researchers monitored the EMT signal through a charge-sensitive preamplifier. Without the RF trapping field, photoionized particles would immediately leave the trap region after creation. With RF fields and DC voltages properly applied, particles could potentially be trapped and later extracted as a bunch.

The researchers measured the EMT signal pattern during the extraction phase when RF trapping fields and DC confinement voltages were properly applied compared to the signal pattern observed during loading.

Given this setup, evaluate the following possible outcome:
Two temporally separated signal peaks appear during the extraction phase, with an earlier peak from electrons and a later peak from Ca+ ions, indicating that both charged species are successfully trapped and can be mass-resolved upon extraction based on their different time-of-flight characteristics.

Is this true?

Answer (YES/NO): NO